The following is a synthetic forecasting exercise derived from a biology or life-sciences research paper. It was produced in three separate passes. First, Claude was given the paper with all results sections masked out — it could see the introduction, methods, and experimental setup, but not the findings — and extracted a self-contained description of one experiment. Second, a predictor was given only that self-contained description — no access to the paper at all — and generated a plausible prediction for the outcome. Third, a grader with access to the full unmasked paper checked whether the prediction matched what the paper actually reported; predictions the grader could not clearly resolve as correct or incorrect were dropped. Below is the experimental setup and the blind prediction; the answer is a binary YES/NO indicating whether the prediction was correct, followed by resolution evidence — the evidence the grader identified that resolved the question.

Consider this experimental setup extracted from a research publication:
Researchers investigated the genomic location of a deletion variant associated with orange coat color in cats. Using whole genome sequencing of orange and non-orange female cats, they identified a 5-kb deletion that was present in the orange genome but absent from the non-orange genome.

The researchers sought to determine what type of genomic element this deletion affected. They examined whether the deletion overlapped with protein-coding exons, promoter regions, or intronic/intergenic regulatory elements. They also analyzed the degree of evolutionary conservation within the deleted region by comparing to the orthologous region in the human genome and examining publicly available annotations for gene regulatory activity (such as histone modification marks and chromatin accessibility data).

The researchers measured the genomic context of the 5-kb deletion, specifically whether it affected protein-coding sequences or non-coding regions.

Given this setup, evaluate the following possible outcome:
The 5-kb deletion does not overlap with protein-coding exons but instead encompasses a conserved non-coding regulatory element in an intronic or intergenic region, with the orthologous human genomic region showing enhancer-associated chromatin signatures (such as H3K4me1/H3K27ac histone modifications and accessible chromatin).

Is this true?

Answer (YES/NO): YES